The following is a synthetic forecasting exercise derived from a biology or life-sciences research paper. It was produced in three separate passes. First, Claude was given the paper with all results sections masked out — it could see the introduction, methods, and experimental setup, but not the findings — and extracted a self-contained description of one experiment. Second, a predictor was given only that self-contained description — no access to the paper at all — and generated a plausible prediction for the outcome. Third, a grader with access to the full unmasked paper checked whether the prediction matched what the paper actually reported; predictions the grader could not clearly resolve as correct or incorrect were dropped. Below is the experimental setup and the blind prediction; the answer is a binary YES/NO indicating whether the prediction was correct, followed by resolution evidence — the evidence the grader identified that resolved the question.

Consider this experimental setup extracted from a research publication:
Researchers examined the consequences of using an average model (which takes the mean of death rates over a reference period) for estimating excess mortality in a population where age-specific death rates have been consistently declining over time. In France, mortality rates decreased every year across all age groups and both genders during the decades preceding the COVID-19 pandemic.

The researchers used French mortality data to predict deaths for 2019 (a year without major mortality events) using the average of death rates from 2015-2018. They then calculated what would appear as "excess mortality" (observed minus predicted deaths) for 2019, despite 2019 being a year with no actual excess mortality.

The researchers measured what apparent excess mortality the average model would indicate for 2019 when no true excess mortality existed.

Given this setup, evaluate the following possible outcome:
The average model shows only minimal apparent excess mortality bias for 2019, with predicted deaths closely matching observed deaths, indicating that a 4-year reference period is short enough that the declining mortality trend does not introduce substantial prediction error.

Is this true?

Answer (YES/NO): NO